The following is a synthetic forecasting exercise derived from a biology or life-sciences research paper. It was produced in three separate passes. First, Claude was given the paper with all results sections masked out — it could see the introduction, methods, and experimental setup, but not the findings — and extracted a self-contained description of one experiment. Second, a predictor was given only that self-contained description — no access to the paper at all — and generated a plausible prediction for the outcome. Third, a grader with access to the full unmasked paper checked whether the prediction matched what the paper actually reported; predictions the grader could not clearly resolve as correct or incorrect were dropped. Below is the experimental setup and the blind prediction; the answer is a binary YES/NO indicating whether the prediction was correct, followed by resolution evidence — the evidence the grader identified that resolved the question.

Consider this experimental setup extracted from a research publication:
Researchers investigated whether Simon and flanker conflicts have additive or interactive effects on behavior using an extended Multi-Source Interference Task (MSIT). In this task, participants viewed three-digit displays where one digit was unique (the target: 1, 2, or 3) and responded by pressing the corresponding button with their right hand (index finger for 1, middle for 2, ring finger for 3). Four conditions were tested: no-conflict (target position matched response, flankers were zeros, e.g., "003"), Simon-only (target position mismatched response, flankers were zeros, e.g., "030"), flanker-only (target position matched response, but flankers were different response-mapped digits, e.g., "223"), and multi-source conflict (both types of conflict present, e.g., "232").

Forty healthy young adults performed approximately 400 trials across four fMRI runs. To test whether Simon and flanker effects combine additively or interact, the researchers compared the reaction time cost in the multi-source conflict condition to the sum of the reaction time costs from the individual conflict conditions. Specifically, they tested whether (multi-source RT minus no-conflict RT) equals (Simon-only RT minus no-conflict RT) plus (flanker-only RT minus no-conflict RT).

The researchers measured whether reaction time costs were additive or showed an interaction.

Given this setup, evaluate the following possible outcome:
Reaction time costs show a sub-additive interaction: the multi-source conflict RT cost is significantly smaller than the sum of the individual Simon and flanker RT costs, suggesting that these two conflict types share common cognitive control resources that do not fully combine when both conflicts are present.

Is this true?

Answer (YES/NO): NO